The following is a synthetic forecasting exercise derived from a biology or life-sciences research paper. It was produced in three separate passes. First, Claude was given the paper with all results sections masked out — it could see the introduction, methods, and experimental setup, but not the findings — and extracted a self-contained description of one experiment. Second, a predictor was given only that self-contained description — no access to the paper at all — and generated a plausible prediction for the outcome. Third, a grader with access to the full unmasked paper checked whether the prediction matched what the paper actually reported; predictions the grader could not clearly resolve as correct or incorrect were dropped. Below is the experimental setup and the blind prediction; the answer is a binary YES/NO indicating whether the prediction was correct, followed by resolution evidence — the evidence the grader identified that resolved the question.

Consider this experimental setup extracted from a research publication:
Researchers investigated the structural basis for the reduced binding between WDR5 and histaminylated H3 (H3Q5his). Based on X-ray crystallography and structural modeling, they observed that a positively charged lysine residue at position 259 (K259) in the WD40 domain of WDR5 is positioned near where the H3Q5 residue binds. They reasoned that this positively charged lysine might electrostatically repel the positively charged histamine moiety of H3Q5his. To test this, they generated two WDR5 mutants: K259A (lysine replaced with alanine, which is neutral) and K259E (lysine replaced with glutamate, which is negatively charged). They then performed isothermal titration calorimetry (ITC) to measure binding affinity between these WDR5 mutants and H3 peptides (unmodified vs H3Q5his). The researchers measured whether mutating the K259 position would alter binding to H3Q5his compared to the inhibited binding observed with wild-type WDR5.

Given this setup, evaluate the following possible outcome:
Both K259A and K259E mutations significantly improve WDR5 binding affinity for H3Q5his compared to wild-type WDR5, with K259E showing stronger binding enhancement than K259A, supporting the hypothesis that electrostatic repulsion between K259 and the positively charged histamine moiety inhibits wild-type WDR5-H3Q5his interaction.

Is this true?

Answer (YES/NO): NO